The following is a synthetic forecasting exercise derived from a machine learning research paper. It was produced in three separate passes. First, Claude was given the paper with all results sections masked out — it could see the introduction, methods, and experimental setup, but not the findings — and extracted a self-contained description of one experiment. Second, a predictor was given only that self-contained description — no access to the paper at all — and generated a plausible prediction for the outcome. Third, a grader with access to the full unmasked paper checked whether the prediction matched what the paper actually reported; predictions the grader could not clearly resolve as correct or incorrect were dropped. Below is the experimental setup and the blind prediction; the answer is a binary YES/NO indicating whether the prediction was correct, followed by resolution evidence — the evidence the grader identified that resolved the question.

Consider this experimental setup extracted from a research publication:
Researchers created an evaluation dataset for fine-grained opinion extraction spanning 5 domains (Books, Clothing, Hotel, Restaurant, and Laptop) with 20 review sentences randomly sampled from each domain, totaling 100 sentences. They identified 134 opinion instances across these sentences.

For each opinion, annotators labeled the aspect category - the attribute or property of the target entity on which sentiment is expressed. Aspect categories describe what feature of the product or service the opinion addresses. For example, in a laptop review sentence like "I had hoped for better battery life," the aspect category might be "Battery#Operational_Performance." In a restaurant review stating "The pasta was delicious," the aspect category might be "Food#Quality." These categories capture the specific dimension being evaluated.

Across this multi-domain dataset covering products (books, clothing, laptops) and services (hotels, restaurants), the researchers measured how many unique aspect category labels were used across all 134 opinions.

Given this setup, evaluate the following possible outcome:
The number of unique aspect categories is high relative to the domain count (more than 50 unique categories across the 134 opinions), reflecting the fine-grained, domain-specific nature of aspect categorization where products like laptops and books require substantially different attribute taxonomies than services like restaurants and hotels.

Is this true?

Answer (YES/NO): NO